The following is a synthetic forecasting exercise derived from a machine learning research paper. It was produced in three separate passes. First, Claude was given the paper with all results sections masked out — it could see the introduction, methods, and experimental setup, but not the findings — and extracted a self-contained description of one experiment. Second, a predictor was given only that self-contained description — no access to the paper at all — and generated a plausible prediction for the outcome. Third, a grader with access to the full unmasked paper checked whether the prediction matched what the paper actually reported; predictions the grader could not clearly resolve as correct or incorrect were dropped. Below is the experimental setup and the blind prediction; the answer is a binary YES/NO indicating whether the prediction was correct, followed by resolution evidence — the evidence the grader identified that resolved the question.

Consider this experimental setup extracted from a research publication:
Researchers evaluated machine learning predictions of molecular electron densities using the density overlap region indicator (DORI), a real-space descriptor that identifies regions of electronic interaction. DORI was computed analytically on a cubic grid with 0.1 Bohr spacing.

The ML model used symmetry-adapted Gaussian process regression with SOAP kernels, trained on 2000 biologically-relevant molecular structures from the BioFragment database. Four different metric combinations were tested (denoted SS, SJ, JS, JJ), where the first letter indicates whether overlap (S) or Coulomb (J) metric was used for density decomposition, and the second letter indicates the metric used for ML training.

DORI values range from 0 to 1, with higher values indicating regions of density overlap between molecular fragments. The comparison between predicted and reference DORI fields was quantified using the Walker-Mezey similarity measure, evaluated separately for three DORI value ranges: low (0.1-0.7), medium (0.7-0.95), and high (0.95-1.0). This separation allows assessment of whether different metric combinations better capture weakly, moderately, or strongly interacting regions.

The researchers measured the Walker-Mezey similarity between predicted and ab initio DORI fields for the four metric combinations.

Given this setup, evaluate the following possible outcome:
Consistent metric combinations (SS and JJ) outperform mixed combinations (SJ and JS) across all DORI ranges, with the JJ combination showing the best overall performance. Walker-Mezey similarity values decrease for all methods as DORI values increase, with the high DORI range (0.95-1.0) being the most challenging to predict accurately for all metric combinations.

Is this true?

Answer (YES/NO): NO